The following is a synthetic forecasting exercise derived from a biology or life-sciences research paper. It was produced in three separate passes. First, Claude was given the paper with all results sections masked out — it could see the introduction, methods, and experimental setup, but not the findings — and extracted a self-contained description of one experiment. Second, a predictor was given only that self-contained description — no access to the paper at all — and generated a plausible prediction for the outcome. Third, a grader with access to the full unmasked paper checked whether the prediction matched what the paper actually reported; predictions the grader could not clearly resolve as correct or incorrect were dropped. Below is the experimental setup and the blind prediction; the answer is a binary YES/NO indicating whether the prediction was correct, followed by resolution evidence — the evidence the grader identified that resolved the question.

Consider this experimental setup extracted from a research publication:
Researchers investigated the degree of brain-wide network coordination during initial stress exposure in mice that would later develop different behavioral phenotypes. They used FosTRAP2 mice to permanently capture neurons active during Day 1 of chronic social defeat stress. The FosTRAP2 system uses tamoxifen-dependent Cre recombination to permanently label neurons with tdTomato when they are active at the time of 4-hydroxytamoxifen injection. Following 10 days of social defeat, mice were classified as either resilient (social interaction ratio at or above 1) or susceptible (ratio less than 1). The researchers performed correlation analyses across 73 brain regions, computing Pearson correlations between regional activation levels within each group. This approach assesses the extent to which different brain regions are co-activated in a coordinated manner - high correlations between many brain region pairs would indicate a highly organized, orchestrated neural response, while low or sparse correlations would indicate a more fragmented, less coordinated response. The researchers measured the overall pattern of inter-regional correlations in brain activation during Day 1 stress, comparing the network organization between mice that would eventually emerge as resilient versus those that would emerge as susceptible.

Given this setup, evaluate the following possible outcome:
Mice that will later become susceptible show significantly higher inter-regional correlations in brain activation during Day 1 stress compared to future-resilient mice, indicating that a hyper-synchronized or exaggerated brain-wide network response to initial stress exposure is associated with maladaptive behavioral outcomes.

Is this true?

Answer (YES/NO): NO